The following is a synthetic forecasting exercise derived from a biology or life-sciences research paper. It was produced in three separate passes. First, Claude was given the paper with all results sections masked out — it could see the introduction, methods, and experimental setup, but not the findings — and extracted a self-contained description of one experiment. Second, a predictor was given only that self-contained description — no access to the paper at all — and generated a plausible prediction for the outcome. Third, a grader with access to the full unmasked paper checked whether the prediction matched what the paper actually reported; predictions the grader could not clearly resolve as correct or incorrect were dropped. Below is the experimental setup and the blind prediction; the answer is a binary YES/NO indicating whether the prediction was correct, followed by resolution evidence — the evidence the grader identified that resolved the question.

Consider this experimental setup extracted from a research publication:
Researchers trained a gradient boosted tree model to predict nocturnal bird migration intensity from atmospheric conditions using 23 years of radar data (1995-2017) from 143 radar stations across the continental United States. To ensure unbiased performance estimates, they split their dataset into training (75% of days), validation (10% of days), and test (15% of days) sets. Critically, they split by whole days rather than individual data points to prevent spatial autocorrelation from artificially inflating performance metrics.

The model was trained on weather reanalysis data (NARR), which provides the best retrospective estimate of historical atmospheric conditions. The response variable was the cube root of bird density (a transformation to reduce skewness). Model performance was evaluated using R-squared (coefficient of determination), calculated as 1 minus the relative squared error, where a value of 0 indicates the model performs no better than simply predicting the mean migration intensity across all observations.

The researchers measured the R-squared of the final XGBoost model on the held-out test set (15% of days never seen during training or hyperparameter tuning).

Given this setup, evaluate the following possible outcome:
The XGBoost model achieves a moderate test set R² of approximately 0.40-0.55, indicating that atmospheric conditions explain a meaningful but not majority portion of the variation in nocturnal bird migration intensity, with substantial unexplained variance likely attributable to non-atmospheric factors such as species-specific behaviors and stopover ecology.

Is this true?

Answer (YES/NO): NO